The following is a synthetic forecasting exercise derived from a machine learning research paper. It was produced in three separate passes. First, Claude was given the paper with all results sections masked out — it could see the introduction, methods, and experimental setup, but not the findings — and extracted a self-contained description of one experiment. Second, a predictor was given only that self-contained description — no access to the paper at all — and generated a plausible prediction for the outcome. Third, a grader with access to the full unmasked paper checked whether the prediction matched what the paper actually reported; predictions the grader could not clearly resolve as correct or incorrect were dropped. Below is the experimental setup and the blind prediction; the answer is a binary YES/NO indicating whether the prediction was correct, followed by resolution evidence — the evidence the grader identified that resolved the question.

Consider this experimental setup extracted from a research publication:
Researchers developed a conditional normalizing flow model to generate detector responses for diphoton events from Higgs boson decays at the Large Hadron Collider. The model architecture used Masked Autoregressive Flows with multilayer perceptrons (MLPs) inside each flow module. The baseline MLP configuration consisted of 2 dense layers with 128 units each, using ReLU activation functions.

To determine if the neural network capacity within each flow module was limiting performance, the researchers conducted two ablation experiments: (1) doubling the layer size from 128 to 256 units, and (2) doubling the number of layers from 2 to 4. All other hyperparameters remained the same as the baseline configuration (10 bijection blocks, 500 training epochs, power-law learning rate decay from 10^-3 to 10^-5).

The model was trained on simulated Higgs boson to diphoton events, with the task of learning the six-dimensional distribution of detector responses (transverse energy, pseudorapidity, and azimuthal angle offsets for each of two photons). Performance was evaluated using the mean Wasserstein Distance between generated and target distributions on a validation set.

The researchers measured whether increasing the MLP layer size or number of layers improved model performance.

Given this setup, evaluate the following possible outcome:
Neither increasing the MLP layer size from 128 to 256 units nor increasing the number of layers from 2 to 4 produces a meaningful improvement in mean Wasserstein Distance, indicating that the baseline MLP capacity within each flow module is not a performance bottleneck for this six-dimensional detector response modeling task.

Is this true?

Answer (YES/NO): YES